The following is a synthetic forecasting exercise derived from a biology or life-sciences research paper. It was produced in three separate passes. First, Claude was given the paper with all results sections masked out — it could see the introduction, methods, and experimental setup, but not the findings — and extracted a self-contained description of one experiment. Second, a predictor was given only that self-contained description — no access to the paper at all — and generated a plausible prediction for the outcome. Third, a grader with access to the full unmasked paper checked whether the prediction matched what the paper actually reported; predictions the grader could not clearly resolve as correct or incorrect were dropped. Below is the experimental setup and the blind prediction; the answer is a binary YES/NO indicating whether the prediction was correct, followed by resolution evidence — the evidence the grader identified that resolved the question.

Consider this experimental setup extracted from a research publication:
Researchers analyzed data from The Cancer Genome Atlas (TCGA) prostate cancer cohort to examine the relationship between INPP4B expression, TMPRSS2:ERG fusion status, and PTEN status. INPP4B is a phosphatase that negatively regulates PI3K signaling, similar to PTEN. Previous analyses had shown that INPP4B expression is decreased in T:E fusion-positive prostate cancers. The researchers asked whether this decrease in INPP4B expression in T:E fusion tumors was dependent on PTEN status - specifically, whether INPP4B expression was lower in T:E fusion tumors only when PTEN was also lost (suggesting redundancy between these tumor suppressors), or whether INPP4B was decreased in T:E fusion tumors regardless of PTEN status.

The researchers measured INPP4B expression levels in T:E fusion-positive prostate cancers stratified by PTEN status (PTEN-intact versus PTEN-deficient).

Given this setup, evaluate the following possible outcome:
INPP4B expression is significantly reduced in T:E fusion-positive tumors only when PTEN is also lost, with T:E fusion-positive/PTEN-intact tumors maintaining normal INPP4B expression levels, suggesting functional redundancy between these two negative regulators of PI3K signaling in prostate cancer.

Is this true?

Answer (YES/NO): NO